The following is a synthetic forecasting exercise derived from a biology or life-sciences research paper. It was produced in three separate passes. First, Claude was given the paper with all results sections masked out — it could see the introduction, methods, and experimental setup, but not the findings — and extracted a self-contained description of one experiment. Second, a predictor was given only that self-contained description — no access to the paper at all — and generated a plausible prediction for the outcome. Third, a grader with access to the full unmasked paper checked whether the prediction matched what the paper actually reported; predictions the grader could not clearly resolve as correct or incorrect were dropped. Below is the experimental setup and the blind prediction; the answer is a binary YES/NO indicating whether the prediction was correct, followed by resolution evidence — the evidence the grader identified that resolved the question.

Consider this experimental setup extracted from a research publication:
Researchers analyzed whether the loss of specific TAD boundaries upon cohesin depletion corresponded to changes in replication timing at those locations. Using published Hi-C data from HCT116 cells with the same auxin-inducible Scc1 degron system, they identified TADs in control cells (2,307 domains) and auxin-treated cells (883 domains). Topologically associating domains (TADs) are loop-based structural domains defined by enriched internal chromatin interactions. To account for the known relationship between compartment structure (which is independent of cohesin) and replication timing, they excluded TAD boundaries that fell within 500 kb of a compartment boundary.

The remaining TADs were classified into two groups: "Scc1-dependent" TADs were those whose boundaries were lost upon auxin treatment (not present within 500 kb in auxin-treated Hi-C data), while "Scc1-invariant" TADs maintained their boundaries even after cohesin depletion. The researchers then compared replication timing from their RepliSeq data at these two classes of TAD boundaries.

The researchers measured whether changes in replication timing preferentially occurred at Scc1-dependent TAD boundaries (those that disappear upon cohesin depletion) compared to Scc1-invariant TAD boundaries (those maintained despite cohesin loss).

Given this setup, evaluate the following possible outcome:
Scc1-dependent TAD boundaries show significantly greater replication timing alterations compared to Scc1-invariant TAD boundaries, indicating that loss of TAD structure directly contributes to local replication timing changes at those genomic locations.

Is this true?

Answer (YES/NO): NO